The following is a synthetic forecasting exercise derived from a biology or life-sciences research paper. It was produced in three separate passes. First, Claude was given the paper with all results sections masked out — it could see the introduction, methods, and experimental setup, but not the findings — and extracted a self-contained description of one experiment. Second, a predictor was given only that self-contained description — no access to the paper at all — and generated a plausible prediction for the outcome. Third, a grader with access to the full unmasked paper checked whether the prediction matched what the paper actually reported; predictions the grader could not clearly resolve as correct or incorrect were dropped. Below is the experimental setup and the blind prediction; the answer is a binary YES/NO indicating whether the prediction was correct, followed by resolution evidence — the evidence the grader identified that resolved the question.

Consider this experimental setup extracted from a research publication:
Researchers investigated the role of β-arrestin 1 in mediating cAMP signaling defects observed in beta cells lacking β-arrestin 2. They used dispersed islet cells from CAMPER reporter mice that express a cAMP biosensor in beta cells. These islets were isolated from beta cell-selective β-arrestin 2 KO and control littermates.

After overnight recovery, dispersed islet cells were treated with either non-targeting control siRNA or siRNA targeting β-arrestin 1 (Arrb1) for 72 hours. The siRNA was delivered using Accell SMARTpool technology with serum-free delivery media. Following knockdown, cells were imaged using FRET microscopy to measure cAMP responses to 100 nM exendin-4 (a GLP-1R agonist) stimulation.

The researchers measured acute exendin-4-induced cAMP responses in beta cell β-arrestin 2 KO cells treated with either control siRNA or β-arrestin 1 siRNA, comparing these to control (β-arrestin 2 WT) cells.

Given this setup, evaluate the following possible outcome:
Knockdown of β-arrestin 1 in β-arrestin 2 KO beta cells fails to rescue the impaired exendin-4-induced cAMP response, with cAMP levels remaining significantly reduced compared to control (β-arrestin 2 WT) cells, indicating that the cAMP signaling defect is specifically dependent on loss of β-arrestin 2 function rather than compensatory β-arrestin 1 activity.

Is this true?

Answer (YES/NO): NO